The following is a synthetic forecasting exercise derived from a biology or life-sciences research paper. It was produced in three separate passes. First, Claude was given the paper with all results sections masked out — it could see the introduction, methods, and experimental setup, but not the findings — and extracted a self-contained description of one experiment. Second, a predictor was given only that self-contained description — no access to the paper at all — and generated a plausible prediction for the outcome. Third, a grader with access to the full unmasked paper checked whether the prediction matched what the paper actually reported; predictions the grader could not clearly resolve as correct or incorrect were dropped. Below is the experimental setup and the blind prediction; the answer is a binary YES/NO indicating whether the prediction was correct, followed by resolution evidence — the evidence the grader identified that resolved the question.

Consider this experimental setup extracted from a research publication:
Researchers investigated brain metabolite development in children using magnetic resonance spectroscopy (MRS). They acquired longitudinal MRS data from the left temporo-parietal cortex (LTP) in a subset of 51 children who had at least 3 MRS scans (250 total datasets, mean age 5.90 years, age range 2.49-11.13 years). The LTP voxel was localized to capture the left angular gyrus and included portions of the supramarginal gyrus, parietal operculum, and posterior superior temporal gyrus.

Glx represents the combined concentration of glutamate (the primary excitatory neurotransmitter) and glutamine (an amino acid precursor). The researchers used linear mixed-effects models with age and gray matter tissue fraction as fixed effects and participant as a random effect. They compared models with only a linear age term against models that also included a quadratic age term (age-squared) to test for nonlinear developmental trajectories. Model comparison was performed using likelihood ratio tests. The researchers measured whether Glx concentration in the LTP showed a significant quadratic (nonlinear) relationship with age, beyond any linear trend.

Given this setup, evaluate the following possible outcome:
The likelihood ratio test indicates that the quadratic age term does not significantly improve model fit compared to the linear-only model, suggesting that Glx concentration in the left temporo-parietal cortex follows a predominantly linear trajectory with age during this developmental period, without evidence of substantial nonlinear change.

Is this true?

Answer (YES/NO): NO